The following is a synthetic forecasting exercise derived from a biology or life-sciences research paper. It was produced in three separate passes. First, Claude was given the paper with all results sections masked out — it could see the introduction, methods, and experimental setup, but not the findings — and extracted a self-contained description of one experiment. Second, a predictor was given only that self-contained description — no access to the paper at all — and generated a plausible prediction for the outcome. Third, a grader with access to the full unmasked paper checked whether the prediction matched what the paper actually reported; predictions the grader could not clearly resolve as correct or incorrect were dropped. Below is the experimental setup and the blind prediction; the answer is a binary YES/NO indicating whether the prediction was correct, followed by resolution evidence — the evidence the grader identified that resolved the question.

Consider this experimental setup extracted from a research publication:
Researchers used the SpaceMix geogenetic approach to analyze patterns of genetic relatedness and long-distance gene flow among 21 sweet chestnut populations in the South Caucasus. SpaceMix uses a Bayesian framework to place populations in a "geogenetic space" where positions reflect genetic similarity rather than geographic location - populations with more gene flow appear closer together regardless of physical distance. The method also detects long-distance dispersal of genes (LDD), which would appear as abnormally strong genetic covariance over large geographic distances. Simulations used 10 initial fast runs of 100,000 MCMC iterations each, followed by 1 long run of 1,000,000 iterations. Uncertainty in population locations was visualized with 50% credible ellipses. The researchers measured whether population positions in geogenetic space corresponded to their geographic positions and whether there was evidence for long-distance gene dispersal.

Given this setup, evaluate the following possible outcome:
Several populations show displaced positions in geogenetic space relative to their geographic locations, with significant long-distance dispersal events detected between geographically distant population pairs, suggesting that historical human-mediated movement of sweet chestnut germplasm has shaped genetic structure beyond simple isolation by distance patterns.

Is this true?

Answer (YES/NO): NO